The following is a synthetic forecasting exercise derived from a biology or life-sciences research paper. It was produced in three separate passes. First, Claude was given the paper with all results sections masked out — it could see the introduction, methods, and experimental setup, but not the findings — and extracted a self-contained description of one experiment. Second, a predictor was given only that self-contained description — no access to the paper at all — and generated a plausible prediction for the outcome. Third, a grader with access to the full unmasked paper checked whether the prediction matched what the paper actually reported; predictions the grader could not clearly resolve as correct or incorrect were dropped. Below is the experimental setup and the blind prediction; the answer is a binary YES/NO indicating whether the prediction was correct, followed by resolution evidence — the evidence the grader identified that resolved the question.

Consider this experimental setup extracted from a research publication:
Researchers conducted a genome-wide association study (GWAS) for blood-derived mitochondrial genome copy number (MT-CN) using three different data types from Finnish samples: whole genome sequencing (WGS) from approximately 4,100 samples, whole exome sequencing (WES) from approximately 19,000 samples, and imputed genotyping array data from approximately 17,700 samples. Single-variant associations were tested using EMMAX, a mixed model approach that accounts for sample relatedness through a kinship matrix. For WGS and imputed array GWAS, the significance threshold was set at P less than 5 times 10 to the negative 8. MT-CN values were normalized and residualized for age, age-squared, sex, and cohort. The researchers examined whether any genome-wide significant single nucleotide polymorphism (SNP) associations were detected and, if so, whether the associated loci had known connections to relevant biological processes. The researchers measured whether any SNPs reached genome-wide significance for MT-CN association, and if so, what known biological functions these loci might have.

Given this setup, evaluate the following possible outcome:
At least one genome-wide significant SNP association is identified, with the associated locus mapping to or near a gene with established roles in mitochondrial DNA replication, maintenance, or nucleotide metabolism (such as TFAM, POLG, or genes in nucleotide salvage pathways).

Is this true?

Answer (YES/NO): NO